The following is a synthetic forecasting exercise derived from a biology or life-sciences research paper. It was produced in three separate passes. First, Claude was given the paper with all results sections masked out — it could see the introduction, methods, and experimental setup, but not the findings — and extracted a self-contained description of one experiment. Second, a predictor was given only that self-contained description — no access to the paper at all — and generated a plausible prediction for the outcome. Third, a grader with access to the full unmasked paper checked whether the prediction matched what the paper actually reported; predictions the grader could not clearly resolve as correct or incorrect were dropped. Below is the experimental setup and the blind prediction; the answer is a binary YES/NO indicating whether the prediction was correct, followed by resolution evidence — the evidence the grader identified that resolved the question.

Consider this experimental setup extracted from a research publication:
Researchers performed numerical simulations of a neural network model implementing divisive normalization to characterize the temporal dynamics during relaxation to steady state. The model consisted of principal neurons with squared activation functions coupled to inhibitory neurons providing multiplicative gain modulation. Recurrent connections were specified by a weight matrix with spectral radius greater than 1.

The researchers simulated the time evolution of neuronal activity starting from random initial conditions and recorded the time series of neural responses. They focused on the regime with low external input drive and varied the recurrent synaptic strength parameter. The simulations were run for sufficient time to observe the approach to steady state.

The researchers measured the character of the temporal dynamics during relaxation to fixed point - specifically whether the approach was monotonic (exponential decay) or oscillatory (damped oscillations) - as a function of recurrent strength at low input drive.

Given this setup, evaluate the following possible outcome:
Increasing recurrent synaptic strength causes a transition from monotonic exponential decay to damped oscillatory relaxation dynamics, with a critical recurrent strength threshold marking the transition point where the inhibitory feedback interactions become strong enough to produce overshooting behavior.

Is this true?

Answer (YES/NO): YES